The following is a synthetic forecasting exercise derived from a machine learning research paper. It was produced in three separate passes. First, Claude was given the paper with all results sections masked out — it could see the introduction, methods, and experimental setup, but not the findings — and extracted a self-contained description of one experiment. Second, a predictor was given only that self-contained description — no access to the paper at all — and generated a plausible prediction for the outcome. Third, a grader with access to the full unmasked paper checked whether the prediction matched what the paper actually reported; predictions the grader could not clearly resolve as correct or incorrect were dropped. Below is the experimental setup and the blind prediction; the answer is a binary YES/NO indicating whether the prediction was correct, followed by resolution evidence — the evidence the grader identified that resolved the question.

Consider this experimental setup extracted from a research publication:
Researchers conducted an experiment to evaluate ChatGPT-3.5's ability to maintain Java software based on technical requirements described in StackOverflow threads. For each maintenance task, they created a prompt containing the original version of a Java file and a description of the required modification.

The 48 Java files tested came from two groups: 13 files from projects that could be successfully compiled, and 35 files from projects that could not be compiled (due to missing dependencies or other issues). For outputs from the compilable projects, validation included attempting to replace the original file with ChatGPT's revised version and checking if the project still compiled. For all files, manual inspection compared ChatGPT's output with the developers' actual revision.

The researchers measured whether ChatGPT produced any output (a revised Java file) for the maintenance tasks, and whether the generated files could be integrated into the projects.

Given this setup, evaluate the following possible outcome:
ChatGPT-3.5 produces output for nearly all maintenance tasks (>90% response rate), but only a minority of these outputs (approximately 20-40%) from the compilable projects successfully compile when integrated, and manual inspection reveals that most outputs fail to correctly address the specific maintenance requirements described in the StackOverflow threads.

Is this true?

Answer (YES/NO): NO